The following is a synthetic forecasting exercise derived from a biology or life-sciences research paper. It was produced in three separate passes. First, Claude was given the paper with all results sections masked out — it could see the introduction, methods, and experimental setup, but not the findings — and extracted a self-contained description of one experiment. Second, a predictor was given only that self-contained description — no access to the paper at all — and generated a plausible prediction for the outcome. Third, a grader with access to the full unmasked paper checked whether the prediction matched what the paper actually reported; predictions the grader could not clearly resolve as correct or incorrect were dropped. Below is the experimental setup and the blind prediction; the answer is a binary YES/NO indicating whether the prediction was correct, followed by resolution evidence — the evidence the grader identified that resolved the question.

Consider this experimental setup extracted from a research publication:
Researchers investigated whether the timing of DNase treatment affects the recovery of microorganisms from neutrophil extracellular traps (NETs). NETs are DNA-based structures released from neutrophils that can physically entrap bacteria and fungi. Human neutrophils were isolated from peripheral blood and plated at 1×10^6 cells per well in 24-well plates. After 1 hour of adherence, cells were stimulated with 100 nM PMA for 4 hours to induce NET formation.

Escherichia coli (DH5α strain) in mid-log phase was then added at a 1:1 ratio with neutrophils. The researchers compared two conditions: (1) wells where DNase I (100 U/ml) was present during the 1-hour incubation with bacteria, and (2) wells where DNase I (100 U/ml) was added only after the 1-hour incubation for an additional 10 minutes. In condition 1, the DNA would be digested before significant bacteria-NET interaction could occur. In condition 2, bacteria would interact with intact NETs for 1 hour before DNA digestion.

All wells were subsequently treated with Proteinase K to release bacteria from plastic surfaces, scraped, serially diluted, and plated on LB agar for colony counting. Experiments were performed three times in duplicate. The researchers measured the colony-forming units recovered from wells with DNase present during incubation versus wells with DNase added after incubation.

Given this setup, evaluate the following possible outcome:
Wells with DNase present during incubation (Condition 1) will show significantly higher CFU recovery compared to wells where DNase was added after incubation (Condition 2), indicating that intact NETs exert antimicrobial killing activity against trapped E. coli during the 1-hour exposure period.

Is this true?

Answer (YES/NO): NO